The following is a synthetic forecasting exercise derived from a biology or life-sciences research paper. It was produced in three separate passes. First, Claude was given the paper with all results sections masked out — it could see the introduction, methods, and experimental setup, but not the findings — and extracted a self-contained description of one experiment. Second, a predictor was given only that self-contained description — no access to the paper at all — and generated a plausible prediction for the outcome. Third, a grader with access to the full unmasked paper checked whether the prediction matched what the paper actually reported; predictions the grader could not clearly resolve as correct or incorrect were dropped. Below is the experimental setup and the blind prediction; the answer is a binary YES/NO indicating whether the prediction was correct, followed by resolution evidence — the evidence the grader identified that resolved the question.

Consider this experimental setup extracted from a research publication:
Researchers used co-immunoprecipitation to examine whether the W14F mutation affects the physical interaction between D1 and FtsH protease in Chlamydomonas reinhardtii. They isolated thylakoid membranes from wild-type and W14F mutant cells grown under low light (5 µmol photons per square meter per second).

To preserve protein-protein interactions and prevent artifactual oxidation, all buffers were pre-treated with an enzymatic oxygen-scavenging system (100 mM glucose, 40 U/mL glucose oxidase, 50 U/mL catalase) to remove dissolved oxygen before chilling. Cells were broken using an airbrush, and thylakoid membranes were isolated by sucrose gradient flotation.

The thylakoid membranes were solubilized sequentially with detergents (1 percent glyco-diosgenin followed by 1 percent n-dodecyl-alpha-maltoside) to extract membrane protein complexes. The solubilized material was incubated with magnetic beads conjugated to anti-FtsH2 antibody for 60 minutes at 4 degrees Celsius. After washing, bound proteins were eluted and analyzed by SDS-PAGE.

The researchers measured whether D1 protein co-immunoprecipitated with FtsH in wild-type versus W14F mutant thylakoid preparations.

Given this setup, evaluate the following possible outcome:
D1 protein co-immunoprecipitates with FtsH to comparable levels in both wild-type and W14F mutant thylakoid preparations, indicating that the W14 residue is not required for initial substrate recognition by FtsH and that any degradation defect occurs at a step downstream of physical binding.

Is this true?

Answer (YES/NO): NO